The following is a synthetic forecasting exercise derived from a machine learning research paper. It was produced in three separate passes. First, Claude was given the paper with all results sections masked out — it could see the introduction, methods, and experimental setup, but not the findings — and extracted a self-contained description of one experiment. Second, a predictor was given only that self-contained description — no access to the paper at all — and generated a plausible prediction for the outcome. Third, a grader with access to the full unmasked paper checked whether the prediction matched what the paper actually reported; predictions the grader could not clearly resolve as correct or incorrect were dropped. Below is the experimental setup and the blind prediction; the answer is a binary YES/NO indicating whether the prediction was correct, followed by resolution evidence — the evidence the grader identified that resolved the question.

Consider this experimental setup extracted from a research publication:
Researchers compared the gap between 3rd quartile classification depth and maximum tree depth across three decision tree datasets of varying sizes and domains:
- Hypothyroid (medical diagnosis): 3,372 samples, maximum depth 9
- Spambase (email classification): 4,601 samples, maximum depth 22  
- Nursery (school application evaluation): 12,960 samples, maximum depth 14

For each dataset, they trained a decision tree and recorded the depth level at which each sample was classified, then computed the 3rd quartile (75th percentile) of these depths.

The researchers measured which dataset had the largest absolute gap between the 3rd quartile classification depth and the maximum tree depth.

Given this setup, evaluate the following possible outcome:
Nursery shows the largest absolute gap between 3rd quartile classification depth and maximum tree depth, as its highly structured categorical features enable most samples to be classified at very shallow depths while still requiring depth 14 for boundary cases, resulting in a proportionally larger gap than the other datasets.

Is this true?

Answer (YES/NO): NO